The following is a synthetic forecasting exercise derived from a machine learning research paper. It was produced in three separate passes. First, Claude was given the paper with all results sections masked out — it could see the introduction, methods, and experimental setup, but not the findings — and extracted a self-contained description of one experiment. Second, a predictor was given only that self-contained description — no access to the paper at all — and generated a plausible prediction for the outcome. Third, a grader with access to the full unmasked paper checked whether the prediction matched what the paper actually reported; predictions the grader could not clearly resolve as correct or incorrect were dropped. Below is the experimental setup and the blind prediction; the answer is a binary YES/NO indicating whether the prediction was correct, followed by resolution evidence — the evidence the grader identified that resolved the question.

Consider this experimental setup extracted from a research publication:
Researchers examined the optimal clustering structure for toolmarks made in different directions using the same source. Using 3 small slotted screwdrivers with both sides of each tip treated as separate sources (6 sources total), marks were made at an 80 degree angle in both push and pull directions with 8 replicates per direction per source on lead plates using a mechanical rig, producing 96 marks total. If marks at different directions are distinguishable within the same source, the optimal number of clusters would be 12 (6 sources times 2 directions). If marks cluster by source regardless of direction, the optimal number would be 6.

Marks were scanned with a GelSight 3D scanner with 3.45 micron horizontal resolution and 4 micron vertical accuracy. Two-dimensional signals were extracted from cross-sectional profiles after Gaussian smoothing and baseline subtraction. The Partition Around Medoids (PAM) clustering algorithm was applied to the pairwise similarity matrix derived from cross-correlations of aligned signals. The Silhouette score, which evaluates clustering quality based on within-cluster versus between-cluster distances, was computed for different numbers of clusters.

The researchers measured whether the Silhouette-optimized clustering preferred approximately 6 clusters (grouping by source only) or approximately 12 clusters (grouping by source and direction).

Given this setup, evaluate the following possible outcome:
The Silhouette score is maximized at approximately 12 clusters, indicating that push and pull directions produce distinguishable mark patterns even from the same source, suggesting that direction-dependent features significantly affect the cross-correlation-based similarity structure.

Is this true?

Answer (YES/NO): NO